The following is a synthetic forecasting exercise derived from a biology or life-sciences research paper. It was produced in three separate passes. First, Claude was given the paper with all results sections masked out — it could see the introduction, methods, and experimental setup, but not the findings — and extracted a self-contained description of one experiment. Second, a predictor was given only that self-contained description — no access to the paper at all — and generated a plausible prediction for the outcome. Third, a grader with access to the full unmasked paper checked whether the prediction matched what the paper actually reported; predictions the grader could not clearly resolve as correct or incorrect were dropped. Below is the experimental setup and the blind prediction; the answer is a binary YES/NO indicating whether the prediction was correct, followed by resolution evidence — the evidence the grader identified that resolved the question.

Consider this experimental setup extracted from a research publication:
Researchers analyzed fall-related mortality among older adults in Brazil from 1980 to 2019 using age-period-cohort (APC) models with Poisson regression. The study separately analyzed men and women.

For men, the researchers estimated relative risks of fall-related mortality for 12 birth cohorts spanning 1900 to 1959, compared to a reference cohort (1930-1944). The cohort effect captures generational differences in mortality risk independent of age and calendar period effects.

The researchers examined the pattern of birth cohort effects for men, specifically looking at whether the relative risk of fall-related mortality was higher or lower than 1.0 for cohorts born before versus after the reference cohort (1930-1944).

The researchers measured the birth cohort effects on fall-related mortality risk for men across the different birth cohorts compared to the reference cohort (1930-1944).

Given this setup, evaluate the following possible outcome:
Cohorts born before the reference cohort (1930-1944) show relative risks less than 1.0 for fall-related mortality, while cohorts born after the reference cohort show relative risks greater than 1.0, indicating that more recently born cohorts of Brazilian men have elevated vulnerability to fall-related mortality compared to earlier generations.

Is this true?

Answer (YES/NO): NO